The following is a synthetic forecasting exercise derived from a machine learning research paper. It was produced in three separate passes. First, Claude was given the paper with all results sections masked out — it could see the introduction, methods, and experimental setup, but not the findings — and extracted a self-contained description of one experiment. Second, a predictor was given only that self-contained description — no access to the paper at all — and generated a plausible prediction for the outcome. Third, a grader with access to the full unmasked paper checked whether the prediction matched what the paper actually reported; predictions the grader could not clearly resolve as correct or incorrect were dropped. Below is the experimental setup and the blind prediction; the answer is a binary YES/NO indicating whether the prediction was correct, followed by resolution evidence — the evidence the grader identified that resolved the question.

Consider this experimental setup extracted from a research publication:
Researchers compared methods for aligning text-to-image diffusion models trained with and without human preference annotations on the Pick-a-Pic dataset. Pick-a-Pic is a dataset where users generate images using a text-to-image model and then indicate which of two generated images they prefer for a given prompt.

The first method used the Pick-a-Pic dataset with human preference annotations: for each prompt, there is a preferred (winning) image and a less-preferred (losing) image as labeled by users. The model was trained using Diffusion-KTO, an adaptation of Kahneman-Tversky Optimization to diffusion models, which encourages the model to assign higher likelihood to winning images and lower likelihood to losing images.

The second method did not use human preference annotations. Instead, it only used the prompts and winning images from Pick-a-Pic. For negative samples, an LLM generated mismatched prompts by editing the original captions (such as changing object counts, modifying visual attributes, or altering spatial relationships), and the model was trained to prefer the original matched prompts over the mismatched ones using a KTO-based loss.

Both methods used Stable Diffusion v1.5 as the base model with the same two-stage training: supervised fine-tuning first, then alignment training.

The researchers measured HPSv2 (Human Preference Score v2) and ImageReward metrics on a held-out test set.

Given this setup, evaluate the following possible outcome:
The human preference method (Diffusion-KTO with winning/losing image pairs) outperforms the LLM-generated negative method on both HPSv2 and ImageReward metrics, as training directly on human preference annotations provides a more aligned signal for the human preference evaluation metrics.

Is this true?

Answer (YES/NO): YES